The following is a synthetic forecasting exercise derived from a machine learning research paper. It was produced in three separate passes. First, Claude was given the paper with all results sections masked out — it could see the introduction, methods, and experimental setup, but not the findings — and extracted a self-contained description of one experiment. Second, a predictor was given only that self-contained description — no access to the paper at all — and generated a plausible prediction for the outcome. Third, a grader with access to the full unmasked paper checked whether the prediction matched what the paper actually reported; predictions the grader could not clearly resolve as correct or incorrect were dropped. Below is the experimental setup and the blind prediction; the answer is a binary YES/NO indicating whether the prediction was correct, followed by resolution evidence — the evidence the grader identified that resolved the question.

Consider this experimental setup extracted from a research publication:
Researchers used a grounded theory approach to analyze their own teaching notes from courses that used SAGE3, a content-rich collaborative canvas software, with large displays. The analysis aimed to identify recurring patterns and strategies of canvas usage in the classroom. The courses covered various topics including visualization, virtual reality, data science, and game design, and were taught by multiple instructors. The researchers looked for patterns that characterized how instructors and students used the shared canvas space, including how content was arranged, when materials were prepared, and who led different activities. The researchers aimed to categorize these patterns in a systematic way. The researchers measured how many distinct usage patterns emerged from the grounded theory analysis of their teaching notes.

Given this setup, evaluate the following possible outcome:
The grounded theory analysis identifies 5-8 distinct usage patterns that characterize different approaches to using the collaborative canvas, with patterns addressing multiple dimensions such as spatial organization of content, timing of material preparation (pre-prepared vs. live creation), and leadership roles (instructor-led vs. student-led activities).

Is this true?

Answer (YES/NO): YES